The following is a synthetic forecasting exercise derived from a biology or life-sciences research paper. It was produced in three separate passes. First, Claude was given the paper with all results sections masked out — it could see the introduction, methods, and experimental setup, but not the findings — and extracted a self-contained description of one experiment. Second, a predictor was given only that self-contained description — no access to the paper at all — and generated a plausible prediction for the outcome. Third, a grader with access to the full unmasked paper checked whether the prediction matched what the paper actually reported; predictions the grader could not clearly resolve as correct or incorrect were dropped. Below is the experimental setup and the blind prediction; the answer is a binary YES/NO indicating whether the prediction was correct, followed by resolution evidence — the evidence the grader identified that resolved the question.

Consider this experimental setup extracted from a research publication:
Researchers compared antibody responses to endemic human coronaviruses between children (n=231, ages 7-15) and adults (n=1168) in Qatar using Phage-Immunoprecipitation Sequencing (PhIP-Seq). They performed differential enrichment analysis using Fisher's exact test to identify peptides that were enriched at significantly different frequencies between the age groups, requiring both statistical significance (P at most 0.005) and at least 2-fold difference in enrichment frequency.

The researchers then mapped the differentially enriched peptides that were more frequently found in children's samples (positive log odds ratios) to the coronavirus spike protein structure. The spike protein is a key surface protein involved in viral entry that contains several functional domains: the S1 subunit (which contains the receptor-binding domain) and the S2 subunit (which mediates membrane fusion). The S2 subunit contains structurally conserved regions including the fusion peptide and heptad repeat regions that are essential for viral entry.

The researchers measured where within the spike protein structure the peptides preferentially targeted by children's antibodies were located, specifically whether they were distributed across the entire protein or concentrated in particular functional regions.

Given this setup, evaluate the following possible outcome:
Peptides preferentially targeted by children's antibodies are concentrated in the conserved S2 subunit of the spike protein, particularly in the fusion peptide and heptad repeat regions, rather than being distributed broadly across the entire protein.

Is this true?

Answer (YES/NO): NO